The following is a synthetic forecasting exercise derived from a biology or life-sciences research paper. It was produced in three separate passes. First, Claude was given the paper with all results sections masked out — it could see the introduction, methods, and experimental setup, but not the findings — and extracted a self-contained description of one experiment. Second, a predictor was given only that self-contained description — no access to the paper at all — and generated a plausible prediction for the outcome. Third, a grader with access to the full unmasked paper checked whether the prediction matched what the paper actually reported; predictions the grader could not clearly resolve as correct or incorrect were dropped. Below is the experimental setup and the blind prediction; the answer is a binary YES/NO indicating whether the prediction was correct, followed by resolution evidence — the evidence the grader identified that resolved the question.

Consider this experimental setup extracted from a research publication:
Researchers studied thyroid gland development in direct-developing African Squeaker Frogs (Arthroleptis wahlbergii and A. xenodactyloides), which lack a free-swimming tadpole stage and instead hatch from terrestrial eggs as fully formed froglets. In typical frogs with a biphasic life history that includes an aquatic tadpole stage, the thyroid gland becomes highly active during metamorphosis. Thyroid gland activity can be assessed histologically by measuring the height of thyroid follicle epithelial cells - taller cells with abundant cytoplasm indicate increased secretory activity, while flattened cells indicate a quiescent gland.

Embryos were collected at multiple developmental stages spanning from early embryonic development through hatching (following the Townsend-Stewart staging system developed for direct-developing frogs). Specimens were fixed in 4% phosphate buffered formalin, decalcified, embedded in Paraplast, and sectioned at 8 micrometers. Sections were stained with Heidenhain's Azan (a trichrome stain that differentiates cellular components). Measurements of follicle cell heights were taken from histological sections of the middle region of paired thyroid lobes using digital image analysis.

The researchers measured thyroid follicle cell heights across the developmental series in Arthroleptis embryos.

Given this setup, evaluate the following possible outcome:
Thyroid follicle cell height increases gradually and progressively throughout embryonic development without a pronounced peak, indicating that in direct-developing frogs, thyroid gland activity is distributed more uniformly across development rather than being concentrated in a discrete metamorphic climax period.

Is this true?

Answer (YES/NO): NO